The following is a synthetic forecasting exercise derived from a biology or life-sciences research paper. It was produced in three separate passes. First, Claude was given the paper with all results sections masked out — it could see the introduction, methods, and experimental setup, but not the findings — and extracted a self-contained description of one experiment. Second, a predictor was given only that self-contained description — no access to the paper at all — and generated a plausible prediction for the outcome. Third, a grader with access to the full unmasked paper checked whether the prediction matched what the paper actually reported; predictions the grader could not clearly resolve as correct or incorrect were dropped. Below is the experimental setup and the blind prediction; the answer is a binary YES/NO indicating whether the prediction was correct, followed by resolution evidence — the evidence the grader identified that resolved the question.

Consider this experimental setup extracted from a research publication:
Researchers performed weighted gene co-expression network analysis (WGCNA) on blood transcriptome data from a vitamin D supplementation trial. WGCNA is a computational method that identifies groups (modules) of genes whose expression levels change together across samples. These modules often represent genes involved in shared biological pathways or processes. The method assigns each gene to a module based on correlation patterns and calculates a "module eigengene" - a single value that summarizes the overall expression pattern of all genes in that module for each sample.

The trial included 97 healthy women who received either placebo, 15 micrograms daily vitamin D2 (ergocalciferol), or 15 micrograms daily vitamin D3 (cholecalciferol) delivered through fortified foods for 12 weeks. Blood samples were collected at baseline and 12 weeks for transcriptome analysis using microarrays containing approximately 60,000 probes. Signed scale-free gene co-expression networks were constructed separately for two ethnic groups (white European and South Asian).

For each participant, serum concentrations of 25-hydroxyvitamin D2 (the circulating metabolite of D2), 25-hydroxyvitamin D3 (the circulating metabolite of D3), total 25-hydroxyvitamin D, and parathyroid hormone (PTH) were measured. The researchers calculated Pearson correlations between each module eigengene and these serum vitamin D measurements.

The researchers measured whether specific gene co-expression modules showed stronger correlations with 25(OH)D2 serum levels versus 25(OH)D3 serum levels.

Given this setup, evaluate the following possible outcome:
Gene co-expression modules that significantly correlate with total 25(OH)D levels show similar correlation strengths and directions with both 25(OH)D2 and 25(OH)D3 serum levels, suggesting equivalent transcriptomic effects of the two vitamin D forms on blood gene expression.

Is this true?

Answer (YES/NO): NO